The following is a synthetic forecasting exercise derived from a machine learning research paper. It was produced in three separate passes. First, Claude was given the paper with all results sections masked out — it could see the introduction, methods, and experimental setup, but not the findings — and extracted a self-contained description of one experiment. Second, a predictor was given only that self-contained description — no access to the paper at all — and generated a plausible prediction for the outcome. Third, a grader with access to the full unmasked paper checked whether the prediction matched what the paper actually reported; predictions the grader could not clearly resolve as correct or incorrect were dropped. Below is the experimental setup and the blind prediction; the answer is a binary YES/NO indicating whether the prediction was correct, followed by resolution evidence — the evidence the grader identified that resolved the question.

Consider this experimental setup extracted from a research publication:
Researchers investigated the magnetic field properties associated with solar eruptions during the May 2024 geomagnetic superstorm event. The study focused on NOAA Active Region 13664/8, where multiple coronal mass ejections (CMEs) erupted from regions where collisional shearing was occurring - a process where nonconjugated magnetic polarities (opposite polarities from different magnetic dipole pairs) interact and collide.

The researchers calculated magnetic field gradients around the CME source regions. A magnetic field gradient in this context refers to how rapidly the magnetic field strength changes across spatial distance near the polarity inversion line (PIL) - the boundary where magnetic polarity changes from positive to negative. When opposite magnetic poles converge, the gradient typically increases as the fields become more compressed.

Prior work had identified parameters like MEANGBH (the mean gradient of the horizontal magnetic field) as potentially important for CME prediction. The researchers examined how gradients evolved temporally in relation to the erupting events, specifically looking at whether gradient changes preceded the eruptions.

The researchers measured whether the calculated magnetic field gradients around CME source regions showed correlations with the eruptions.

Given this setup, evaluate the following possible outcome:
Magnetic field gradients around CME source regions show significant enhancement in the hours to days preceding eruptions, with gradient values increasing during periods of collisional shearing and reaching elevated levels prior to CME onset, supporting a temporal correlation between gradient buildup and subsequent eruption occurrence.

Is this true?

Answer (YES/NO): YES